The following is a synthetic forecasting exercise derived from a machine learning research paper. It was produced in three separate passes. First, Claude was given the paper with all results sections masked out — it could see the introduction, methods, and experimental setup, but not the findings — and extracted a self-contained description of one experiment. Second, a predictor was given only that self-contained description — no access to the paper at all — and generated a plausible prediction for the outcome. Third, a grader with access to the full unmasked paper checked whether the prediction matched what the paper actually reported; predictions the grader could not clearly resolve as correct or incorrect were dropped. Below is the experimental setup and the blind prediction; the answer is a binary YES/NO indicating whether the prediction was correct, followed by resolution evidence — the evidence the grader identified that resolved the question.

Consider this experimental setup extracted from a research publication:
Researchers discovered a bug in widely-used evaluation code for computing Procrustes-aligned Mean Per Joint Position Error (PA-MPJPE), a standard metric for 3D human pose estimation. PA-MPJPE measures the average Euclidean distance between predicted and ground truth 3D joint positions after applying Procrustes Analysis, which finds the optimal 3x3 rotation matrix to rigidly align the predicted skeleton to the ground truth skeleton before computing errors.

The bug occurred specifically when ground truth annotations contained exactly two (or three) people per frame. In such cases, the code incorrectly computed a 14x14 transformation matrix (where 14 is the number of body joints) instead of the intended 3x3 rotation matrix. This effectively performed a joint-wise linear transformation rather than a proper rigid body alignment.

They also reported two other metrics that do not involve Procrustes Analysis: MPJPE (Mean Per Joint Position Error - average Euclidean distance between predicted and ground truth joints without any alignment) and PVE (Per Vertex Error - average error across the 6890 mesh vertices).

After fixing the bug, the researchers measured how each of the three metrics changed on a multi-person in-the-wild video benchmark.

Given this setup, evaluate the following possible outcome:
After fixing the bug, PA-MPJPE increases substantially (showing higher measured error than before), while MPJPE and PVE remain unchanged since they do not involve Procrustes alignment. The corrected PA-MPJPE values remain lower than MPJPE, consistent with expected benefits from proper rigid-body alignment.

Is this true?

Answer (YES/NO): NO